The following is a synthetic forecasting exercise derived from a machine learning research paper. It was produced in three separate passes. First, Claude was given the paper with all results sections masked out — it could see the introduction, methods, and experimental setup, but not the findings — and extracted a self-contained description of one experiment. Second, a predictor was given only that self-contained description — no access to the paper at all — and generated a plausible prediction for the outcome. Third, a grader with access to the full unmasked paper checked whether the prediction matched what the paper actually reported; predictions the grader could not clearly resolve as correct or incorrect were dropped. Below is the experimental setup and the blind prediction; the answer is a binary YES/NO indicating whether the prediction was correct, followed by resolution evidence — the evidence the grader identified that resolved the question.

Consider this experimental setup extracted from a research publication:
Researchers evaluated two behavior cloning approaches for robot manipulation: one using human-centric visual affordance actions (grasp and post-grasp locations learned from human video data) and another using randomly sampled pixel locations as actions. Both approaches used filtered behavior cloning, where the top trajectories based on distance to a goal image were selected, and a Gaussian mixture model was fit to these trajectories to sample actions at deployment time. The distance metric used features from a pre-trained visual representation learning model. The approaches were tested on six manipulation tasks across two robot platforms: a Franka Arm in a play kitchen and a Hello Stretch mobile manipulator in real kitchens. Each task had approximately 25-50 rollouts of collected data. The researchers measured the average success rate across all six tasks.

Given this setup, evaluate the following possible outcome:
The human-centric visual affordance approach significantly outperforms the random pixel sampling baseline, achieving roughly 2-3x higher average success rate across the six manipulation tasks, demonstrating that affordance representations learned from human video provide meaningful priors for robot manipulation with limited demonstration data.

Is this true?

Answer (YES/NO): YES